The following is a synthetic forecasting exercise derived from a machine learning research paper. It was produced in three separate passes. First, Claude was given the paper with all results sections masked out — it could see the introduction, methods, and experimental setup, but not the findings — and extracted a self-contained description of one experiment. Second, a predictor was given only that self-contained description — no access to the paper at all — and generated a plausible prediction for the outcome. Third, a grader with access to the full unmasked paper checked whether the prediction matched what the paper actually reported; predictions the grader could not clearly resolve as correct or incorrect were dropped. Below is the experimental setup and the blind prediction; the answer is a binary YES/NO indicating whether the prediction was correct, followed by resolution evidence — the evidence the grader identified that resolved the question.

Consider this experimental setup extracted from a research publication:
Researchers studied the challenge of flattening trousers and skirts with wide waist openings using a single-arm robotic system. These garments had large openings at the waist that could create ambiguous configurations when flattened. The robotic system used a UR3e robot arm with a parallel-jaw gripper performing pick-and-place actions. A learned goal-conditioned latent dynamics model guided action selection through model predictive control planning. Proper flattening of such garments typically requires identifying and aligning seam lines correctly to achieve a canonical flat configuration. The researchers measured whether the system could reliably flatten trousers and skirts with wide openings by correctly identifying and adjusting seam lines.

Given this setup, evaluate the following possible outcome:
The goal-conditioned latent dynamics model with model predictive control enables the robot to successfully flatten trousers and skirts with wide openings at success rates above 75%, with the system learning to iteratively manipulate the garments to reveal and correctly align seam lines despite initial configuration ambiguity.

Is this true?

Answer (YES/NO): NO